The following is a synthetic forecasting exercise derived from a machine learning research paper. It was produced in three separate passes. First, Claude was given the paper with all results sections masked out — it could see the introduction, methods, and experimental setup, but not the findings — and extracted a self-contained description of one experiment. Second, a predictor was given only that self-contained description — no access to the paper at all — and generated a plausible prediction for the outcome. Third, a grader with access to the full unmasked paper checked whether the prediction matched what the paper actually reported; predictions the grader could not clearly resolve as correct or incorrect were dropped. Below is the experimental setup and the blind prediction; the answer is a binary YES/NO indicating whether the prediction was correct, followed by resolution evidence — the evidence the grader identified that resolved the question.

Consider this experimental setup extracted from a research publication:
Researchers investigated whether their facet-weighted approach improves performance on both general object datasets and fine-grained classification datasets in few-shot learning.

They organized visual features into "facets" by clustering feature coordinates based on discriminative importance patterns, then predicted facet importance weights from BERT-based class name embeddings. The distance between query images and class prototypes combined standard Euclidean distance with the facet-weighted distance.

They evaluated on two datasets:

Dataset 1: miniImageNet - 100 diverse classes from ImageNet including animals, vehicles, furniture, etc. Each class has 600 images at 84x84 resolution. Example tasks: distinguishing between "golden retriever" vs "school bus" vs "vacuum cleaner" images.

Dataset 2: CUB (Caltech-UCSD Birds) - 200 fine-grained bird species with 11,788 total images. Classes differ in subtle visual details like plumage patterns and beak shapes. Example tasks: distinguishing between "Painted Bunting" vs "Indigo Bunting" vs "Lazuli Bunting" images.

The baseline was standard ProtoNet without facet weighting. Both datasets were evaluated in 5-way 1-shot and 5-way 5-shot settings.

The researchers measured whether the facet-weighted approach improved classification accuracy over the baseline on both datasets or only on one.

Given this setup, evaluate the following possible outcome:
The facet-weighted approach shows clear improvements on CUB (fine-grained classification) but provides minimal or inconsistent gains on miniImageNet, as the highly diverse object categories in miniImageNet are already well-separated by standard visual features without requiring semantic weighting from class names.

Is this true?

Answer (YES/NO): NO